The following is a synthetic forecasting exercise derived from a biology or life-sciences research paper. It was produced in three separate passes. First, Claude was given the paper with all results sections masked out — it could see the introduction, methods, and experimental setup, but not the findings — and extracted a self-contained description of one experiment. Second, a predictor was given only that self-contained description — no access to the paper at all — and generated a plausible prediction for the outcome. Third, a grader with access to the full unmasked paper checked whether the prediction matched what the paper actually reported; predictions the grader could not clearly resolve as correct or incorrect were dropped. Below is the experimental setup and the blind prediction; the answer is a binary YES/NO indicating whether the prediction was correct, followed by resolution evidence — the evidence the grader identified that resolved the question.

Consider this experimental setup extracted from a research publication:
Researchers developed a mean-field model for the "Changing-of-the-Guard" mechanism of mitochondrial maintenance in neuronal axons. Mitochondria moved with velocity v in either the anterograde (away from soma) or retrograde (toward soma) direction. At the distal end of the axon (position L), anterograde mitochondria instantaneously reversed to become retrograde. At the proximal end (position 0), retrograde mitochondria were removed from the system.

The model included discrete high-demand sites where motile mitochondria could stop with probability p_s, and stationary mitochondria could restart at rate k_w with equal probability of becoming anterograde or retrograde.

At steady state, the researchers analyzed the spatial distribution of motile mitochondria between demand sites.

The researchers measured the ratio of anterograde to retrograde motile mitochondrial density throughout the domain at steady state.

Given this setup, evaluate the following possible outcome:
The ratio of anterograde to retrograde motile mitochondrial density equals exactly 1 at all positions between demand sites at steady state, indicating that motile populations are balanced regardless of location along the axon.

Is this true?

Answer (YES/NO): YES